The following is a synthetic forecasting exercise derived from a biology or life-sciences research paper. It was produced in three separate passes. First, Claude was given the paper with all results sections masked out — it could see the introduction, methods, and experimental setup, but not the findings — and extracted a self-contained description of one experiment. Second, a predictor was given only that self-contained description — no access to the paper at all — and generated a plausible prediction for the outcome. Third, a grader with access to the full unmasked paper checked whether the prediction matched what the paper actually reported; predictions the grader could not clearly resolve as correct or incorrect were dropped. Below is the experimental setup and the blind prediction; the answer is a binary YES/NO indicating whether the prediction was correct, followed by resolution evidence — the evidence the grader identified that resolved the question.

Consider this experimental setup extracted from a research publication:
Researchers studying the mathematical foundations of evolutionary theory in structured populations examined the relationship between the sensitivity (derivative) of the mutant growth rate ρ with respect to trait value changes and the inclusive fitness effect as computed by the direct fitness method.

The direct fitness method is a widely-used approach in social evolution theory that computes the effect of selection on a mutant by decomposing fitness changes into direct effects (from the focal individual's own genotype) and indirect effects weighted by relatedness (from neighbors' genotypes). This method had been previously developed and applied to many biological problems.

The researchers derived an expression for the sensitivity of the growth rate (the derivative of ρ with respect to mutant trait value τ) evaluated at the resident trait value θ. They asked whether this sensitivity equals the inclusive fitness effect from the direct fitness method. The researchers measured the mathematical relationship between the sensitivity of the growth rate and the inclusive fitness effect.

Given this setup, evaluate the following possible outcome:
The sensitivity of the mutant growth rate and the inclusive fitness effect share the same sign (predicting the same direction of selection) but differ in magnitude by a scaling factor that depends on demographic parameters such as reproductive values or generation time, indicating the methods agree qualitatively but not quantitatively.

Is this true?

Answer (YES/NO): NO